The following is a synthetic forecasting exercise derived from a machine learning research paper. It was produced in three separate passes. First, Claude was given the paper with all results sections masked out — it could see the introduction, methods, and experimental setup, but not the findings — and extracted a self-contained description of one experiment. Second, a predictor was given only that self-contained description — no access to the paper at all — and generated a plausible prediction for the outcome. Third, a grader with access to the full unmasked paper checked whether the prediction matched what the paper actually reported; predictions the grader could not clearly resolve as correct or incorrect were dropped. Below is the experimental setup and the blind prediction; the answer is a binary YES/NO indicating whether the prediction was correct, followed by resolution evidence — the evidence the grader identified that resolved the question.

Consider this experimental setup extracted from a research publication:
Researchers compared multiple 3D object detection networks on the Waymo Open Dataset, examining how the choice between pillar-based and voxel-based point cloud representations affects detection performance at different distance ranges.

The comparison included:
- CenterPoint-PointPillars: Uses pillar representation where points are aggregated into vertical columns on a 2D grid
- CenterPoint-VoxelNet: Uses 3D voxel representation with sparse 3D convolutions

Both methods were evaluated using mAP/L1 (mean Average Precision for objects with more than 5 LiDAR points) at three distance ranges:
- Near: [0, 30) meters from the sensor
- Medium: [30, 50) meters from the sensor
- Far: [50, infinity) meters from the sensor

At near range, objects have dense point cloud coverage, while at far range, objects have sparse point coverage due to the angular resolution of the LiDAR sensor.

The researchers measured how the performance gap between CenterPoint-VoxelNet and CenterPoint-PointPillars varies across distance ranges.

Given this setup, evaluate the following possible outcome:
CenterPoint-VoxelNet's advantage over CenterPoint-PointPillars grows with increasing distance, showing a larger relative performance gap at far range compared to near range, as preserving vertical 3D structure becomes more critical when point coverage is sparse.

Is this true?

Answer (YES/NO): NO